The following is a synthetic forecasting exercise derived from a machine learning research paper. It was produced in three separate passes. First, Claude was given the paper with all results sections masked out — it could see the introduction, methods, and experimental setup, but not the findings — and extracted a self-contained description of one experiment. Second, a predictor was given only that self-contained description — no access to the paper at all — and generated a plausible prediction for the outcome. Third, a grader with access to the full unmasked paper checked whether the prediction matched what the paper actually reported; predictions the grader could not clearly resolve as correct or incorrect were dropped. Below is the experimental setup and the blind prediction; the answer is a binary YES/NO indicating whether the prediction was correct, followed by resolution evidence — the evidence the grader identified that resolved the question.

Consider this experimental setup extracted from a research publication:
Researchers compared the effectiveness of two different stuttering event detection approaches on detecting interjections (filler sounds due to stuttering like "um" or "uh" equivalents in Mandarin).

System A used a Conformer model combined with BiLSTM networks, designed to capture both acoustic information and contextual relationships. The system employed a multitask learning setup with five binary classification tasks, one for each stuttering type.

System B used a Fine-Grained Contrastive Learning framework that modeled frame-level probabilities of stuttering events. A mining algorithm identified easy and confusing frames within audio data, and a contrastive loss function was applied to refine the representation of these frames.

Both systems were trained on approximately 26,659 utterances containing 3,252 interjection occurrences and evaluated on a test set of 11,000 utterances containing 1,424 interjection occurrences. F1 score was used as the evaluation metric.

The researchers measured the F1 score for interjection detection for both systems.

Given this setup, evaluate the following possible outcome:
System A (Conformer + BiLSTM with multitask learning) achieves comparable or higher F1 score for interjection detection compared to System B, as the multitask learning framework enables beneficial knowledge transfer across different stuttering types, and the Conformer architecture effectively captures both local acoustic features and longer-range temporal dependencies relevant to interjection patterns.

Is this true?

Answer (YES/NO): YES